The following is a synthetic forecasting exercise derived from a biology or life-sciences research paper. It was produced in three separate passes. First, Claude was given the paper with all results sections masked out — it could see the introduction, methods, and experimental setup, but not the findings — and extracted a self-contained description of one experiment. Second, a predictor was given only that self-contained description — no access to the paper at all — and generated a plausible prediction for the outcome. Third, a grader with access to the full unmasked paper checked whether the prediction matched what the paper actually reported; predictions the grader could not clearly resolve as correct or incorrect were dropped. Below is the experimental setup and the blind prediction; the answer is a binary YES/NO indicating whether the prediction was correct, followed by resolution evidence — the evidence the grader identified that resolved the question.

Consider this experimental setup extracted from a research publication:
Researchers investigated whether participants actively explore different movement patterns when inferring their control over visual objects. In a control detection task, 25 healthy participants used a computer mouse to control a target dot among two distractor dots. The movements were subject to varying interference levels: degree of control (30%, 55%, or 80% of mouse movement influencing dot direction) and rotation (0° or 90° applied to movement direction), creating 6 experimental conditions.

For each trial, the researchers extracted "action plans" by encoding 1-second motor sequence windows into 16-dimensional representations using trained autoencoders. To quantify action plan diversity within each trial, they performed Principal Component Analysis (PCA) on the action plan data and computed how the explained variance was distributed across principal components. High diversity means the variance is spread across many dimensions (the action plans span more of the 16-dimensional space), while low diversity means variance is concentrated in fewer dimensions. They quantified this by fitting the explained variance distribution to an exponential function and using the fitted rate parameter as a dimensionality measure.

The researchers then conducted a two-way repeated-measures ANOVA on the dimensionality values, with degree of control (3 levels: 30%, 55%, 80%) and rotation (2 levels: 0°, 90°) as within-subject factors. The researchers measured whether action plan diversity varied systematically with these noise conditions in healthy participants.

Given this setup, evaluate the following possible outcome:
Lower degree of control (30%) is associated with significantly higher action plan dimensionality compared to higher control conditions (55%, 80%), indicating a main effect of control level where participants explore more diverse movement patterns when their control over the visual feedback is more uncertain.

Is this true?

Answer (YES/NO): NO